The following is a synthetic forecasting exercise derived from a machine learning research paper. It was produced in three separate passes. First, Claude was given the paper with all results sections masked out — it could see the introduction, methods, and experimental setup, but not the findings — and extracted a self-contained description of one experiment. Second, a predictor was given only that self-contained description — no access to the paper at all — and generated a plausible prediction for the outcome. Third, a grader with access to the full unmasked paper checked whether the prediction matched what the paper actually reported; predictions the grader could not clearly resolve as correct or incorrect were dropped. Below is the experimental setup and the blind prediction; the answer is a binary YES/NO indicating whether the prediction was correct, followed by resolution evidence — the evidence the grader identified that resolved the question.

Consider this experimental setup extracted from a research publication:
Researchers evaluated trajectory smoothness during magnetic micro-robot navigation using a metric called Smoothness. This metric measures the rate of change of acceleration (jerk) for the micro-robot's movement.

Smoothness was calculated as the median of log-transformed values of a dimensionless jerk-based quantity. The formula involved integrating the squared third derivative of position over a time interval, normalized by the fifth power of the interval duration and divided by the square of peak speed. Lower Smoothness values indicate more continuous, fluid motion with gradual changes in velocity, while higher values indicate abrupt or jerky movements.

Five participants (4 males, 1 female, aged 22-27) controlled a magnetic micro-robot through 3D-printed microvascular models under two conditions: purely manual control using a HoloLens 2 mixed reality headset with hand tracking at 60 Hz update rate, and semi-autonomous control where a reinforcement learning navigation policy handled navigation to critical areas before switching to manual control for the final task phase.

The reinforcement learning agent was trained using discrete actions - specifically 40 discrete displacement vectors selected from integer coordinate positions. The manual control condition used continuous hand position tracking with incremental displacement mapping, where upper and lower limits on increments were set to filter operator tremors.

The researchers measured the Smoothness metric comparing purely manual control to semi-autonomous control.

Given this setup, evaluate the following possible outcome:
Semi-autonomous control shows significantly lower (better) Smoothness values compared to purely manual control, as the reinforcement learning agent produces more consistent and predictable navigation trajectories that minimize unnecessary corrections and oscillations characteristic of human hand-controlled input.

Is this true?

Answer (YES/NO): NO